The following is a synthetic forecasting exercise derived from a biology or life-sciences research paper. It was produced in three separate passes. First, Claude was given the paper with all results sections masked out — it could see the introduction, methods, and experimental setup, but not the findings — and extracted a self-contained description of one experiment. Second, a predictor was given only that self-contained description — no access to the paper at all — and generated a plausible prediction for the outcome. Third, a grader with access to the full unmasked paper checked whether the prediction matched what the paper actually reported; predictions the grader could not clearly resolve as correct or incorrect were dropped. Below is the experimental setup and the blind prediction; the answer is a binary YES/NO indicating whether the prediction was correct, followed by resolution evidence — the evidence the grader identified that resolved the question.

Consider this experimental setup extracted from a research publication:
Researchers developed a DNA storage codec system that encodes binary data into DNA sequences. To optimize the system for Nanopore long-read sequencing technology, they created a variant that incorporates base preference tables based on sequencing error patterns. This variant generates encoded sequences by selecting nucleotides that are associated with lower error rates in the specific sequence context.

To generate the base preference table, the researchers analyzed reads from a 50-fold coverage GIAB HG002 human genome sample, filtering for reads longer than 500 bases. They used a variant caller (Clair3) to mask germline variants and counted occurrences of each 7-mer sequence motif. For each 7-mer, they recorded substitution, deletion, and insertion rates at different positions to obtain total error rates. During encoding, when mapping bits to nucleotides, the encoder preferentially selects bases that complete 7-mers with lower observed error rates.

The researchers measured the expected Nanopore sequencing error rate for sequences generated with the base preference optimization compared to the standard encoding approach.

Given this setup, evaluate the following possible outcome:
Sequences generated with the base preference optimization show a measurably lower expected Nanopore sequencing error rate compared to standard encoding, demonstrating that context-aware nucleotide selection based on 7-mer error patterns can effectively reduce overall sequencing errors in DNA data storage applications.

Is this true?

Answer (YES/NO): YES